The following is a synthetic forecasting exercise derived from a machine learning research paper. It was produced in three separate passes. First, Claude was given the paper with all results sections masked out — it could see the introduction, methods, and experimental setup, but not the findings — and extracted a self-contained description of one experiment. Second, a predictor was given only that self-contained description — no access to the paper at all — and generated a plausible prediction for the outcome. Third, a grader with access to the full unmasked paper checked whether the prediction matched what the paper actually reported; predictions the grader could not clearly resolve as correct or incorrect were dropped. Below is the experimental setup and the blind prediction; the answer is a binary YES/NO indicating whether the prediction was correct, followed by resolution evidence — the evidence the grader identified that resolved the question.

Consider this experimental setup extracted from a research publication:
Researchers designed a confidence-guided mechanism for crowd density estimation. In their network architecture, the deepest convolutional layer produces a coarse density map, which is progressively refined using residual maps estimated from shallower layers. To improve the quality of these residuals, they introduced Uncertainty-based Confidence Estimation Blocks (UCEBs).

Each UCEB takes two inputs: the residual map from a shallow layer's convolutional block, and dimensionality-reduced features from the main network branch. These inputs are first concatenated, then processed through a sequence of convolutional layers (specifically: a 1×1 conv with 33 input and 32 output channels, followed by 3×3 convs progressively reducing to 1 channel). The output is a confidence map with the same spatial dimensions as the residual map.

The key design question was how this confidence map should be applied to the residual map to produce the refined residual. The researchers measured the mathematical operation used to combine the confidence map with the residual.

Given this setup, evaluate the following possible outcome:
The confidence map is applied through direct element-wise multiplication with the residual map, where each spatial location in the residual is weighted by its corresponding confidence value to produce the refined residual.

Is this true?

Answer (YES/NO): YES